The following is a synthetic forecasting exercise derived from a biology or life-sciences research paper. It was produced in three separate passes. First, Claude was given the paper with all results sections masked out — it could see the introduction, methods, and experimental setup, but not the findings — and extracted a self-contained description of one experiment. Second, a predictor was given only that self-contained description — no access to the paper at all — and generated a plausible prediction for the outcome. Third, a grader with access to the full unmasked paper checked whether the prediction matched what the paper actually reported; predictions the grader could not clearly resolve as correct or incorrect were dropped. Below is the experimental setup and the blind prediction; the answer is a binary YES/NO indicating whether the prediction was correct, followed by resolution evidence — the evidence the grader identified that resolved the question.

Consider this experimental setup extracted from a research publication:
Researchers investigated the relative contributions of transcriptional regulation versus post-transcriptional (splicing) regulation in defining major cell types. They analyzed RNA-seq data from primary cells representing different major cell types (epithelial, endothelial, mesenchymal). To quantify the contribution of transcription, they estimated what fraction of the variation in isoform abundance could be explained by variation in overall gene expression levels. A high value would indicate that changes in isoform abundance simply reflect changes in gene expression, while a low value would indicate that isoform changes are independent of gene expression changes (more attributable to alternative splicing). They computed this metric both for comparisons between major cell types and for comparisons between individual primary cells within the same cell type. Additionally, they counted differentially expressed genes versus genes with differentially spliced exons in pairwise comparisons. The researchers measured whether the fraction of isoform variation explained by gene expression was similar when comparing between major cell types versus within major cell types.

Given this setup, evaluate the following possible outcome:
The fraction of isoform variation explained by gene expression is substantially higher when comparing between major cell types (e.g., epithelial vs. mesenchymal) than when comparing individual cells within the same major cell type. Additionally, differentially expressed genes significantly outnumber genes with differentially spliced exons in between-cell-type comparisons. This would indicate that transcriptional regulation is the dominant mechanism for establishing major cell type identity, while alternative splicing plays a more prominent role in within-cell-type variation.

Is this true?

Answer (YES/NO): YES